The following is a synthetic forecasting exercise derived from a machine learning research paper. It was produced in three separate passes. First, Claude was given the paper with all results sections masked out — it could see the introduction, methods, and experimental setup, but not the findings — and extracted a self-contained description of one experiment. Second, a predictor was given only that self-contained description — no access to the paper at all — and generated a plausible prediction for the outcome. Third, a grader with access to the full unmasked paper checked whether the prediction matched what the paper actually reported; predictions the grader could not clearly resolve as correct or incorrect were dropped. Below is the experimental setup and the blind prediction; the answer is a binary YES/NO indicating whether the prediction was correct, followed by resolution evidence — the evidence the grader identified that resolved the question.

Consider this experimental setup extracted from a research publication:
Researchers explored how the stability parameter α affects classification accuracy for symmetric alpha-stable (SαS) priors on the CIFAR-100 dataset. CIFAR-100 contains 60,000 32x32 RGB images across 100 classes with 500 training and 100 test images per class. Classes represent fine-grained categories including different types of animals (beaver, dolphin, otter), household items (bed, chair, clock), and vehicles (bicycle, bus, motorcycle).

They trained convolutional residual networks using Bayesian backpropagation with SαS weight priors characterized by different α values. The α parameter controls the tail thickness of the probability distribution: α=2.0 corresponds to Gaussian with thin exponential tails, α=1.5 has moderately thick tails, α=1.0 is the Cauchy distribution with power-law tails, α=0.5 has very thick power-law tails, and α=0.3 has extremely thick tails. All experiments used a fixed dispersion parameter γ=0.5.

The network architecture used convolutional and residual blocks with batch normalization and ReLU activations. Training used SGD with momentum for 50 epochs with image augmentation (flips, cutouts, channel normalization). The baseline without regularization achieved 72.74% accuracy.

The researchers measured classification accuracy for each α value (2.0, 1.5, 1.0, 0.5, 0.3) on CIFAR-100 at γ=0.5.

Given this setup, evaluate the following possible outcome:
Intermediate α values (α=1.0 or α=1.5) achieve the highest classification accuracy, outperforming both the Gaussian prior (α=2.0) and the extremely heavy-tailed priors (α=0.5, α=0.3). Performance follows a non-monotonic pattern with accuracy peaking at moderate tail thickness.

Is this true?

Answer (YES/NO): NO